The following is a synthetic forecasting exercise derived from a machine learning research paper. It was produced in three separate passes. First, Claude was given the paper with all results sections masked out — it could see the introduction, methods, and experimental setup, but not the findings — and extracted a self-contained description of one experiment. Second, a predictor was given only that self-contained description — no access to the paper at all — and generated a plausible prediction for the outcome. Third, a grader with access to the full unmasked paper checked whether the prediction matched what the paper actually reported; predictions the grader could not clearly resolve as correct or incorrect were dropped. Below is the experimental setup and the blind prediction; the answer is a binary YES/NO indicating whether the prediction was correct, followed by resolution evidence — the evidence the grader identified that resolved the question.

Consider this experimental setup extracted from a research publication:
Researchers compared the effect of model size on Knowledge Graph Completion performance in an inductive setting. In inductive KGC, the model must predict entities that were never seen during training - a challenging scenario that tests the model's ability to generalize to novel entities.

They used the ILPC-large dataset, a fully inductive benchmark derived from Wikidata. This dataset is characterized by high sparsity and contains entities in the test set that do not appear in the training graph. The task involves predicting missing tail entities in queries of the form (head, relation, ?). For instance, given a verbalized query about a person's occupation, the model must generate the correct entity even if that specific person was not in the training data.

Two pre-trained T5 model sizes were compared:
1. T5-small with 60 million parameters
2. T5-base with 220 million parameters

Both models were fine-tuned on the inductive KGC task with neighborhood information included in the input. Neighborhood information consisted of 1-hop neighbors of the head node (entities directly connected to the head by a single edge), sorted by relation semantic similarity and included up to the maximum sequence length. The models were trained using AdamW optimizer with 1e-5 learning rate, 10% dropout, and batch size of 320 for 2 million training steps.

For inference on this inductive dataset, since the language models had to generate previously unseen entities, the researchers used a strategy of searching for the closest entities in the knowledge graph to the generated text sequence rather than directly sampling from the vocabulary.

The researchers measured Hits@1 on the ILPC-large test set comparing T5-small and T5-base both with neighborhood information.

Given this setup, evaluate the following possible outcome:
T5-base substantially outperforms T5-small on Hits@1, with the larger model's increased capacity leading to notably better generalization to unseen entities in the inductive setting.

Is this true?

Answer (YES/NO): NO